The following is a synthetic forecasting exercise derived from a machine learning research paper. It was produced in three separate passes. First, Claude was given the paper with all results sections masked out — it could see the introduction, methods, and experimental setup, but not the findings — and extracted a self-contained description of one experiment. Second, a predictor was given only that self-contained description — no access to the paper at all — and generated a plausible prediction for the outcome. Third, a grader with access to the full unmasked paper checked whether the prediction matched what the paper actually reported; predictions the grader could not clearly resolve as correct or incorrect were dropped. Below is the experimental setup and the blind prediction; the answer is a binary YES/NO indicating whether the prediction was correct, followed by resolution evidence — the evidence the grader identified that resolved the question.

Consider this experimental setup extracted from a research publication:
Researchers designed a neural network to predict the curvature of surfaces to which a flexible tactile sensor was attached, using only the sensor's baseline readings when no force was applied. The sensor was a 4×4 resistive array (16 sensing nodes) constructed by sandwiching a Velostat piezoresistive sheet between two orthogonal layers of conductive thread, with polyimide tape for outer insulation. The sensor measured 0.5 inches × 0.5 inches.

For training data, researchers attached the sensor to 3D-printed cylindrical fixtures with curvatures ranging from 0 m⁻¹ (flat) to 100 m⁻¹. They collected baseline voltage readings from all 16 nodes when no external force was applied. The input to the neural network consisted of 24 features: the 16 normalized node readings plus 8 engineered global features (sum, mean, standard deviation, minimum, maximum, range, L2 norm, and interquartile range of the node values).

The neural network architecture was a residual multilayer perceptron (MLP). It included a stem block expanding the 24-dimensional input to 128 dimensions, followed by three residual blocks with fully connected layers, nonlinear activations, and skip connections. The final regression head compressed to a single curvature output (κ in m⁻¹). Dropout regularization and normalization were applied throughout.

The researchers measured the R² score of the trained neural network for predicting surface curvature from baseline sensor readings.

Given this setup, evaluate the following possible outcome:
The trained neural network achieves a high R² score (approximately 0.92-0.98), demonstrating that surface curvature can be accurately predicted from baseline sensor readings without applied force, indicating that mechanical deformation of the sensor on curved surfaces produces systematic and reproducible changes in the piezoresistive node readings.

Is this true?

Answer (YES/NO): NO